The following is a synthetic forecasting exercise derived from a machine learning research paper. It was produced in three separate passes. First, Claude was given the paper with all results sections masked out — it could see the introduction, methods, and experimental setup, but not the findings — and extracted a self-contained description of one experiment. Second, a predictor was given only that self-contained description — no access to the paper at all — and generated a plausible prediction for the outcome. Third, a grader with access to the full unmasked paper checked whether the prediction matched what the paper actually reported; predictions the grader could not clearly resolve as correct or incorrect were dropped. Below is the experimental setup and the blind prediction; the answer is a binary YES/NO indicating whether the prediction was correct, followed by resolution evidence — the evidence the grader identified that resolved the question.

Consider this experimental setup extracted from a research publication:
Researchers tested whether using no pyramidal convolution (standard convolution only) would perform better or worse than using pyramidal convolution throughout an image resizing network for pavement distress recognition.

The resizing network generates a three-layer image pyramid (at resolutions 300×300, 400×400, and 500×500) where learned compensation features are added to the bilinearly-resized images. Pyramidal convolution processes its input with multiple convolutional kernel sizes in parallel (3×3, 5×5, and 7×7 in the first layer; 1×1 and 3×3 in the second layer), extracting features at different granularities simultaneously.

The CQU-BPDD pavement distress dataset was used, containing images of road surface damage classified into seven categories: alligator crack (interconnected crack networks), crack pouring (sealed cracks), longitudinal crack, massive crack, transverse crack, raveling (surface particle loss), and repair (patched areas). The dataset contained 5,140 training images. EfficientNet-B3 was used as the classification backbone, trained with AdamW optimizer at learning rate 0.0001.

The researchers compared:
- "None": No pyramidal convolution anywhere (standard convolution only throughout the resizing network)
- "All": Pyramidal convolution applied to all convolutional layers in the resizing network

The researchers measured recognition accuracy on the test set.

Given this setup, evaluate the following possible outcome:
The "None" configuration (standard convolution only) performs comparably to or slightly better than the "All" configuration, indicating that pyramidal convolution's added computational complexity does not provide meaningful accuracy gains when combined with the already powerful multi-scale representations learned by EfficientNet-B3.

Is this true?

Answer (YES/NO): NO